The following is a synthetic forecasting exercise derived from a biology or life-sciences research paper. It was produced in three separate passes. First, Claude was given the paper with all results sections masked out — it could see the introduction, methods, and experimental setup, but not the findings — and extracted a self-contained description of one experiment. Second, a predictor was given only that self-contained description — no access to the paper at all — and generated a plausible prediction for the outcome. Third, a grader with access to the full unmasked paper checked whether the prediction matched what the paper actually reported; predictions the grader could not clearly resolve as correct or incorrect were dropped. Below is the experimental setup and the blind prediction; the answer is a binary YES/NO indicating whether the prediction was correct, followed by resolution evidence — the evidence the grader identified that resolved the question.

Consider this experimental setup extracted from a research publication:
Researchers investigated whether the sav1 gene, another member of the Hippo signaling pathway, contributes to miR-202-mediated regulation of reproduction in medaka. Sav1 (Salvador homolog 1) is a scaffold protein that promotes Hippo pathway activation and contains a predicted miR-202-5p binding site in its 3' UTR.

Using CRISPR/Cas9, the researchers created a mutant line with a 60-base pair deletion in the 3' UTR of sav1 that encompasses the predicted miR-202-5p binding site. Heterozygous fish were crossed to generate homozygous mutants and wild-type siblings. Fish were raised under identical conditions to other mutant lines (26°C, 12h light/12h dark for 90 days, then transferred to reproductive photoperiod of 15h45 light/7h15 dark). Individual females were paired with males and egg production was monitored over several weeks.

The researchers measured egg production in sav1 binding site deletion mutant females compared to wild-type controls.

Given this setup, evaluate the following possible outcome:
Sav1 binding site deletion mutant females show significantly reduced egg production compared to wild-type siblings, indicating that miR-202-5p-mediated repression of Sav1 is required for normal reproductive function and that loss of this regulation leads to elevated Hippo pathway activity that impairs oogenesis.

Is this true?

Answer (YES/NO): NO